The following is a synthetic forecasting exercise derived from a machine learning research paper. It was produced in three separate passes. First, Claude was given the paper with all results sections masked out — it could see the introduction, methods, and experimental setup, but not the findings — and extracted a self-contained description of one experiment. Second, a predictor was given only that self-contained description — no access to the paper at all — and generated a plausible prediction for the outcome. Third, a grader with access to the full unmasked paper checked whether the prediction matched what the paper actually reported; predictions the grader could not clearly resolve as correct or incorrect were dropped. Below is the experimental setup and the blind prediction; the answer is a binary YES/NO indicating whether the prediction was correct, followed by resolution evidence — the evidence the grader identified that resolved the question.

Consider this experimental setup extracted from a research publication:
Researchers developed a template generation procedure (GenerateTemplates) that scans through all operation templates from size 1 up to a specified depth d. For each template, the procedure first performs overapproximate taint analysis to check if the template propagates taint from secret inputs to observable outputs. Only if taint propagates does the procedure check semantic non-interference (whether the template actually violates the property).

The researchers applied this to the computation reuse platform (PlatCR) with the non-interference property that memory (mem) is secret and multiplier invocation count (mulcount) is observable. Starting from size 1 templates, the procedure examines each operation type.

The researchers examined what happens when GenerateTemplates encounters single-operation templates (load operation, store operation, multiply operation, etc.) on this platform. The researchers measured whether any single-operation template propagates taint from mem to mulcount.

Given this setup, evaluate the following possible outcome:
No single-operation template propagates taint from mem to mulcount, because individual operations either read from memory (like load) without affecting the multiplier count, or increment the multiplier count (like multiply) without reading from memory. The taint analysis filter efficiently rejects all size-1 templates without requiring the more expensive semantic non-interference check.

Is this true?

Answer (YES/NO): YES